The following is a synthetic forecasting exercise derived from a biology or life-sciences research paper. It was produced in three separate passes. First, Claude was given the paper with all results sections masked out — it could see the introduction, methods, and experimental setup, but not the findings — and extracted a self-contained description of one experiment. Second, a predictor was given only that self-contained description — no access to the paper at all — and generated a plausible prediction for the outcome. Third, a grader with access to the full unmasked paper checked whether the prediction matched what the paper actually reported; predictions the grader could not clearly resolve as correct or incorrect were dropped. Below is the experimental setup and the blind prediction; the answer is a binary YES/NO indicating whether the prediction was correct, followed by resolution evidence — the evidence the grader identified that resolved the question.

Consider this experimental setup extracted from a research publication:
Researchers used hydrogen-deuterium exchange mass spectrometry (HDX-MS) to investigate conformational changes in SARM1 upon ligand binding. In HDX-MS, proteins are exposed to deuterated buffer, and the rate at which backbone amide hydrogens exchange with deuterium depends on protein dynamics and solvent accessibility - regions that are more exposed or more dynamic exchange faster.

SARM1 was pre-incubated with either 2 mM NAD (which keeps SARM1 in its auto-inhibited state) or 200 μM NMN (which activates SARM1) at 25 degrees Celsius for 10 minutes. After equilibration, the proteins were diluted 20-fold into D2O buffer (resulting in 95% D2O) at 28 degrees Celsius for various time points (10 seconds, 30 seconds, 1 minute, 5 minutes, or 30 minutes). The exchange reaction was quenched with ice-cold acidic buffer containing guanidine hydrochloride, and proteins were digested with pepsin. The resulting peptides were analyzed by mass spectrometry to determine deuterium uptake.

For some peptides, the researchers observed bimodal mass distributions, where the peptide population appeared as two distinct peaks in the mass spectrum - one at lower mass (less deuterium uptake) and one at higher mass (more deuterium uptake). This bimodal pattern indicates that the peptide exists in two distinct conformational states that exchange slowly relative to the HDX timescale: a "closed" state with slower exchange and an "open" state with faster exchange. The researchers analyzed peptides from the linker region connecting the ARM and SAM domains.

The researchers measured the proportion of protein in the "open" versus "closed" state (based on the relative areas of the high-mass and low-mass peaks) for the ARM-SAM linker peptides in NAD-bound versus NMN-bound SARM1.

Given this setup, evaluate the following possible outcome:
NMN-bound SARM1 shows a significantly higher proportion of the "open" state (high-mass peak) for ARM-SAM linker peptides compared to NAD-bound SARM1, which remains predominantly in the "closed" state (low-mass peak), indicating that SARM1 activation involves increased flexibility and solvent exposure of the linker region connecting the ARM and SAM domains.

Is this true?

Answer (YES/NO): YES